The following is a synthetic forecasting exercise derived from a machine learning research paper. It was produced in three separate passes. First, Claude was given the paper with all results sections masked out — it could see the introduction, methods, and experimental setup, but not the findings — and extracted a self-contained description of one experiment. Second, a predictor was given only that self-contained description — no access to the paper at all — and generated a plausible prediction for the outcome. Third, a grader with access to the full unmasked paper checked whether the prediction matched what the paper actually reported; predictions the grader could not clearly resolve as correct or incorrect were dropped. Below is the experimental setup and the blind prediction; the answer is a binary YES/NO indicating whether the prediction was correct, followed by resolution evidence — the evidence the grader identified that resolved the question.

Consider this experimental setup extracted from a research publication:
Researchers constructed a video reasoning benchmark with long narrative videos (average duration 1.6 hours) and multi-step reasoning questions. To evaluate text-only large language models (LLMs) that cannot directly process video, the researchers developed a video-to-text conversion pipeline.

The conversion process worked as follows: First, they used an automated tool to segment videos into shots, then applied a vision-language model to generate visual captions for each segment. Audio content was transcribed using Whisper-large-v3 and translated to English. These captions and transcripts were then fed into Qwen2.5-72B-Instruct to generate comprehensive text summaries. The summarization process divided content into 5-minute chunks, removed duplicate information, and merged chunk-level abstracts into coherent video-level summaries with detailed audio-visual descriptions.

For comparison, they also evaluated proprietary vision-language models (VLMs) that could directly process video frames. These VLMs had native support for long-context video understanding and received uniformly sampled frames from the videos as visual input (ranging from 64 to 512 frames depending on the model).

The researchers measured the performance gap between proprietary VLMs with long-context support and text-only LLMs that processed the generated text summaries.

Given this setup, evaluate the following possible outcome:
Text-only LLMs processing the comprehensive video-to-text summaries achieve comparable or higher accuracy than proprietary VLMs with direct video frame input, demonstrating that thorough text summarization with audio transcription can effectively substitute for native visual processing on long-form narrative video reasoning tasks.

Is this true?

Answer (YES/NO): NO